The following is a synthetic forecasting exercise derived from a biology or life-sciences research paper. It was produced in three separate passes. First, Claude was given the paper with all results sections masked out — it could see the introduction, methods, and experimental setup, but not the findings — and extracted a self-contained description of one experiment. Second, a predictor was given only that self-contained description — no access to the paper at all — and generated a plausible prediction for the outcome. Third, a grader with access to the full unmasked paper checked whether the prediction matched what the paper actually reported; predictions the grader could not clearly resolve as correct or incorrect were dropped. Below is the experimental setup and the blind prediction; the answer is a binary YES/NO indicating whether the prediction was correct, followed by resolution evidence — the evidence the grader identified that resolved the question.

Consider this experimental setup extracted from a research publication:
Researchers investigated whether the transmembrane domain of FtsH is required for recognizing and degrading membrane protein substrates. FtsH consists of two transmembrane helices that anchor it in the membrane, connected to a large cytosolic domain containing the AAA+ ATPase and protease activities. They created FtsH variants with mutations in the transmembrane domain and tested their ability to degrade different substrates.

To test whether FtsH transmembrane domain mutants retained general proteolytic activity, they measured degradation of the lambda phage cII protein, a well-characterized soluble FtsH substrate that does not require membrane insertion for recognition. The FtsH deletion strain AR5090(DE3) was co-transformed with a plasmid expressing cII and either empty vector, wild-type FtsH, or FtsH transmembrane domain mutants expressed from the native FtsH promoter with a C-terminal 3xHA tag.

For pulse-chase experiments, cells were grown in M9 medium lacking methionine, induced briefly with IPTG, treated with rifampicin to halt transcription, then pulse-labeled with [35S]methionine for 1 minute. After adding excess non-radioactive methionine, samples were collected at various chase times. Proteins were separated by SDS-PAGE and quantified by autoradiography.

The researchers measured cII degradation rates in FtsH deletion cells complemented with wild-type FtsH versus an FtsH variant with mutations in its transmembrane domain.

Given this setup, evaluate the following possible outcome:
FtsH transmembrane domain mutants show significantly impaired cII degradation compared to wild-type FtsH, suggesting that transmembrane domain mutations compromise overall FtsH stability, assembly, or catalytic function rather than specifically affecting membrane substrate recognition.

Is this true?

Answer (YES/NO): NO